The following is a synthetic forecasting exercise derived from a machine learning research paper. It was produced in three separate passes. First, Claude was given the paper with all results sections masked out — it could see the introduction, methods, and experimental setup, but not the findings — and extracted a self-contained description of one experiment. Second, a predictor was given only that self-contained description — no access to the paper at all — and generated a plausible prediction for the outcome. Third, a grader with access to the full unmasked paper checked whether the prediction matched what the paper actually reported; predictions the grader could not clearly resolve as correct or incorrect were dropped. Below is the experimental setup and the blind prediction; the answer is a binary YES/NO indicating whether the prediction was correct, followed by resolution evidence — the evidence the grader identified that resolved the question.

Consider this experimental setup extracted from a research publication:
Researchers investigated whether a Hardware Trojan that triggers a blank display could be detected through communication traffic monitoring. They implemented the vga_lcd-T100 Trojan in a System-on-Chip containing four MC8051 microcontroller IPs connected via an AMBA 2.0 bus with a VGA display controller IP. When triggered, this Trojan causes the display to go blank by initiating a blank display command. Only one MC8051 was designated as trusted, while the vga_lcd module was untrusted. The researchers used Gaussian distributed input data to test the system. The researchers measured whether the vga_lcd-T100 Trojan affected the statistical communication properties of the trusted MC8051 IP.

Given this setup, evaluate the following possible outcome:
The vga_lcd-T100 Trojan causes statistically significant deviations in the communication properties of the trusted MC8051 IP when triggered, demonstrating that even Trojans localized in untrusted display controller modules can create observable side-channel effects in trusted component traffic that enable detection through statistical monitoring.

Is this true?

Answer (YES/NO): YES